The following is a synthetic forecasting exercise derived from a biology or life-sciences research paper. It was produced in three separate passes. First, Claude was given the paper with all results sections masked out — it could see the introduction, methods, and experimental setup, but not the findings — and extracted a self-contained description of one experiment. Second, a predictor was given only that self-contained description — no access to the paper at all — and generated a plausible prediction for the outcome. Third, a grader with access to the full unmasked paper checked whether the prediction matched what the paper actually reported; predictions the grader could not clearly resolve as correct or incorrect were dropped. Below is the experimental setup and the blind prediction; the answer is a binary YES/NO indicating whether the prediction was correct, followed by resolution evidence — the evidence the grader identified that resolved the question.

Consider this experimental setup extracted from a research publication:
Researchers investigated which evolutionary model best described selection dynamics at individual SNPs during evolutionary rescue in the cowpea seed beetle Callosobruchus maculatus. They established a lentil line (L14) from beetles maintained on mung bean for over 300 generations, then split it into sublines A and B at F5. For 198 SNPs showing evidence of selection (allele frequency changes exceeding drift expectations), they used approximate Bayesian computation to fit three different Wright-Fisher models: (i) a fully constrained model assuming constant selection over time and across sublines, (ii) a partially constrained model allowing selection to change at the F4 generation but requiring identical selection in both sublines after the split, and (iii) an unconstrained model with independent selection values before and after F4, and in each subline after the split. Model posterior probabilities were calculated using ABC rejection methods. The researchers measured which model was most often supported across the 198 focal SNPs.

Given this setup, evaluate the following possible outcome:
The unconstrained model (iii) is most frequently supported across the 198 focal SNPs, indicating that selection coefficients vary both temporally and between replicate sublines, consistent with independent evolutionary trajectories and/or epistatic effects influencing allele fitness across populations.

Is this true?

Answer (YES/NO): NO